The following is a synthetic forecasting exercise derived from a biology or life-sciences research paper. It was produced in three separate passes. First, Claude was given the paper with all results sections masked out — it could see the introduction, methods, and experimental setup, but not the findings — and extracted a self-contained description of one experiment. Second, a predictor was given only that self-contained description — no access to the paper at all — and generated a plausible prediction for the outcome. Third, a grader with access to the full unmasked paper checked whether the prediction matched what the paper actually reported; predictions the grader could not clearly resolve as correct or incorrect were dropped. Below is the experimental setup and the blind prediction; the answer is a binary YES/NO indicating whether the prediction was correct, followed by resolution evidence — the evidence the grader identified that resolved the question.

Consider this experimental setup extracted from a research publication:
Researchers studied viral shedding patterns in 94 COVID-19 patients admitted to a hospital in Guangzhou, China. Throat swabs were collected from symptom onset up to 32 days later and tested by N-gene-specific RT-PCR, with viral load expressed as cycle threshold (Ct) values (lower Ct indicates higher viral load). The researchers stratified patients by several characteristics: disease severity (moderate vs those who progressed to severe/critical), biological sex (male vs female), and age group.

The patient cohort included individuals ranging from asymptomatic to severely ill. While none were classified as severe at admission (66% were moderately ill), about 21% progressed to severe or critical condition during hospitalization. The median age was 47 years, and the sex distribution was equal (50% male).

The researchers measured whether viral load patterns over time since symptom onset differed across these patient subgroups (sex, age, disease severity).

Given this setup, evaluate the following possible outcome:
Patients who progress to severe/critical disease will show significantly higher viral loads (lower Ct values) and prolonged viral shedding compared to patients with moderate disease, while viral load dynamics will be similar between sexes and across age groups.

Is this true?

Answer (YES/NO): NO